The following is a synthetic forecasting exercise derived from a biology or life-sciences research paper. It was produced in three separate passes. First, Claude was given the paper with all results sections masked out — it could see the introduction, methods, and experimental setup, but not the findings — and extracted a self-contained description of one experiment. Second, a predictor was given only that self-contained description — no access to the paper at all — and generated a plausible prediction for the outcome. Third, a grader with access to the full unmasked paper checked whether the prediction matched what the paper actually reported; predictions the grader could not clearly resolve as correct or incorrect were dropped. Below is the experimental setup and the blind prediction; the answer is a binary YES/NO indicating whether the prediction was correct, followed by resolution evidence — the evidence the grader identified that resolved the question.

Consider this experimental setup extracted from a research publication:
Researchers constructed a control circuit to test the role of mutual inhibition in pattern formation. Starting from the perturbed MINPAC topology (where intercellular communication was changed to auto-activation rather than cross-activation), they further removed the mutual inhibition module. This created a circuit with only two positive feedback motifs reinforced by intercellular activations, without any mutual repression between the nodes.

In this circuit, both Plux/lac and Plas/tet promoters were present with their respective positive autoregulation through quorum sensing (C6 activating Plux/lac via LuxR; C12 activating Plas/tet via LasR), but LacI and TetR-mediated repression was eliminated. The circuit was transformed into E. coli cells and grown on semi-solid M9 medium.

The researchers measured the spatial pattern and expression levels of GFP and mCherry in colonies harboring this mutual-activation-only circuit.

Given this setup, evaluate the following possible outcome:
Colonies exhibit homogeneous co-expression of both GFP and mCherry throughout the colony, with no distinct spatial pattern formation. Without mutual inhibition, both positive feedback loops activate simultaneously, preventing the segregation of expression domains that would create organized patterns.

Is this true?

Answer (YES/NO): YES